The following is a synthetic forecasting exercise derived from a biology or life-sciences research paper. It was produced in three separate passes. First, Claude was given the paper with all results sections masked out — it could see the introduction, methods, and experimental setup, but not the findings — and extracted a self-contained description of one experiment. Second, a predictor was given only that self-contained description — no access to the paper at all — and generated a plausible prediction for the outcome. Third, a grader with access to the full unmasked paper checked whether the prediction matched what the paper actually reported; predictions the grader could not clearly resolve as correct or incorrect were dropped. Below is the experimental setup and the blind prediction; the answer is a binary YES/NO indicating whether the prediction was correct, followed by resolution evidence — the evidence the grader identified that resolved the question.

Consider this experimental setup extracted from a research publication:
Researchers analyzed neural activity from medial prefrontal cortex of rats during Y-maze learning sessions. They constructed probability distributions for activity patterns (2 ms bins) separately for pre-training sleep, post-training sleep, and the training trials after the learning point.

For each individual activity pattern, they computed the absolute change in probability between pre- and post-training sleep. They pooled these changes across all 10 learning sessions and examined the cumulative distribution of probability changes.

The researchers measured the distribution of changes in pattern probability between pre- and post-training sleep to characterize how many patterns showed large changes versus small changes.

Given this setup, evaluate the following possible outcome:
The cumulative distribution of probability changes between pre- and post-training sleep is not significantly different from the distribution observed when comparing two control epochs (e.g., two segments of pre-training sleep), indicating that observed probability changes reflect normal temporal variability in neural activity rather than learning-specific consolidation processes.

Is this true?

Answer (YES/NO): NO